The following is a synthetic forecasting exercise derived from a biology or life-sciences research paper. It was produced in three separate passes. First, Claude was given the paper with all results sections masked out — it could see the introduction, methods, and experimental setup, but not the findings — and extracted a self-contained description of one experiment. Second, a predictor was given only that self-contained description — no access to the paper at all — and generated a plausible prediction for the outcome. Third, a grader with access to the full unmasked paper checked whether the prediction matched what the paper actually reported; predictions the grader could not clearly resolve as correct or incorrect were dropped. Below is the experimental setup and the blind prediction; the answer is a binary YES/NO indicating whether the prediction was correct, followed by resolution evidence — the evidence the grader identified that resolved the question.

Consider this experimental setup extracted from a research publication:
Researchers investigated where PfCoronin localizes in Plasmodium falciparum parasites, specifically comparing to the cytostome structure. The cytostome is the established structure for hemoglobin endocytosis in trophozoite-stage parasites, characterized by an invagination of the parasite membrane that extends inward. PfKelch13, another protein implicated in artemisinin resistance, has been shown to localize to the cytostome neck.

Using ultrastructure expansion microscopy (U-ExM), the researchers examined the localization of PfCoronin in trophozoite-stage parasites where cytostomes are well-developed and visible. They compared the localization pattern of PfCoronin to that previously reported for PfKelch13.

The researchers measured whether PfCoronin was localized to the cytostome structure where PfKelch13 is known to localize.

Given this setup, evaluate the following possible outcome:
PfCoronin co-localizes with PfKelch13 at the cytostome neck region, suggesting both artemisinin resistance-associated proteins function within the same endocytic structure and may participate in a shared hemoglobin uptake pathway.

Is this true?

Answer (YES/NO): NO